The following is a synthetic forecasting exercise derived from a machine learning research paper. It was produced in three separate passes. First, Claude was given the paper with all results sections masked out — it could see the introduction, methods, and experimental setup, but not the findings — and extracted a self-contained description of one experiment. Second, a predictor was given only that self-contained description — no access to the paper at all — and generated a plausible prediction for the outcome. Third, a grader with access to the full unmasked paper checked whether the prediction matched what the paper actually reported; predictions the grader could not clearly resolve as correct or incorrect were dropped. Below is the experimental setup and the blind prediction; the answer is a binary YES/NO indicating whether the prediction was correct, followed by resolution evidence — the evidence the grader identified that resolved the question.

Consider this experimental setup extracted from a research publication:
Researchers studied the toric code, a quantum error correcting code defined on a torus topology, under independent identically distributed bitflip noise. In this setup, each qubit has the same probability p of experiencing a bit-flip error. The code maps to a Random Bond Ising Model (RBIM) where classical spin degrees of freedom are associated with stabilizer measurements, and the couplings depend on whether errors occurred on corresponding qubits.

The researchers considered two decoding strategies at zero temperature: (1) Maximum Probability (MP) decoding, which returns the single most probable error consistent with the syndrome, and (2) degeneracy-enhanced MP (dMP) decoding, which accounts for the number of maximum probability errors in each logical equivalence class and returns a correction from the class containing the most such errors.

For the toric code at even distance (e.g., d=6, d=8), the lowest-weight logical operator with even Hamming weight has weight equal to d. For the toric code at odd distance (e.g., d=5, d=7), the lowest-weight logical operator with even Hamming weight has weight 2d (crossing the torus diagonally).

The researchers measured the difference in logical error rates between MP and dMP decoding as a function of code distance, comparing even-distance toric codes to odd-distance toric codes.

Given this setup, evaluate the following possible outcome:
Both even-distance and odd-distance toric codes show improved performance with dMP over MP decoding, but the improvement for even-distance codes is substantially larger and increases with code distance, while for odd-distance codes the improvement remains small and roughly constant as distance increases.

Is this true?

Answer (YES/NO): NO